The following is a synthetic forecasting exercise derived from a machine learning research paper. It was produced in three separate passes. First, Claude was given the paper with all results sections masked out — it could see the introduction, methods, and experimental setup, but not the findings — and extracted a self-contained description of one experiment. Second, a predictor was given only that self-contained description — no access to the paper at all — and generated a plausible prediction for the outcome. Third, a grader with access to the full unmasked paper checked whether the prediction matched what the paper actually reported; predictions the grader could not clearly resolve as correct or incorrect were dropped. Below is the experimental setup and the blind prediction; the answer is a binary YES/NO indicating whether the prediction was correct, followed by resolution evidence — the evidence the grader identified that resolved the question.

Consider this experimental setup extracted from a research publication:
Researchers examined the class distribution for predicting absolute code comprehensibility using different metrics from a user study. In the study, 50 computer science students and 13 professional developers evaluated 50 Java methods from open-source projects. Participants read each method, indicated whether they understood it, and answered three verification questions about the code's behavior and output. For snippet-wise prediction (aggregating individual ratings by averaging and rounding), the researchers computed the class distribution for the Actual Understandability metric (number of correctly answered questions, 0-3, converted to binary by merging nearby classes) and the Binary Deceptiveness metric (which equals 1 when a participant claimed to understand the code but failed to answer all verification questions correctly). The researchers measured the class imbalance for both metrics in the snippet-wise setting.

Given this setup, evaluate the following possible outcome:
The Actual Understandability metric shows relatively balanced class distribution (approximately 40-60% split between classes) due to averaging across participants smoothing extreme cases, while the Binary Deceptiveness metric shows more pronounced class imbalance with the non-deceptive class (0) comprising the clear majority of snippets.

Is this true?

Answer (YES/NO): NO